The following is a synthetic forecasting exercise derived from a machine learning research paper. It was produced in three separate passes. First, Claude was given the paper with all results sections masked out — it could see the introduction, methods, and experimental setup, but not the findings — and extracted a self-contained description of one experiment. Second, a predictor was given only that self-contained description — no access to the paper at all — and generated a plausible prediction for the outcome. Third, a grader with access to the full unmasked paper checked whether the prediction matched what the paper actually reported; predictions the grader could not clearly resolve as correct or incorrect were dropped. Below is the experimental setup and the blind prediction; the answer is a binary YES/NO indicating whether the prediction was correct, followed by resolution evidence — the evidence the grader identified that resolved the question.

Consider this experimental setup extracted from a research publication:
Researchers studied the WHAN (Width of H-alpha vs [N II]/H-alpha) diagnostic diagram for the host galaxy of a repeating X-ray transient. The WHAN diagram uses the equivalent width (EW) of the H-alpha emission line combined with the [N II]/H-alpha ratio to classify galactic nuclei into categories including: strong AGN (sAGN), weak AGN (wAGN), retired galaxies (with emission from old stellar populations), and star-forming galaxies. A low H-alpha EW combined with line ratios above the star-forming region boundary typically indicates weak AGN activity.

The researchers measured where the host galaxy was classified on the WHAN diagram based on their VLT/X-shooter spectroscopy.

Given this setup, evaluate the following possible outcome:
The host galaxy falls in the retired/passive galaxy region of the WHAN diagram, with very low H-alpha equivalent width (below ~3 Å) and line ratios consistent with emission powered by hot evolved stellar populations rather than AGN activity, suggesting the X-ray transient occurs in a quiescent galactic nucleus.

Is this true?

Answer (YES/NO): NO